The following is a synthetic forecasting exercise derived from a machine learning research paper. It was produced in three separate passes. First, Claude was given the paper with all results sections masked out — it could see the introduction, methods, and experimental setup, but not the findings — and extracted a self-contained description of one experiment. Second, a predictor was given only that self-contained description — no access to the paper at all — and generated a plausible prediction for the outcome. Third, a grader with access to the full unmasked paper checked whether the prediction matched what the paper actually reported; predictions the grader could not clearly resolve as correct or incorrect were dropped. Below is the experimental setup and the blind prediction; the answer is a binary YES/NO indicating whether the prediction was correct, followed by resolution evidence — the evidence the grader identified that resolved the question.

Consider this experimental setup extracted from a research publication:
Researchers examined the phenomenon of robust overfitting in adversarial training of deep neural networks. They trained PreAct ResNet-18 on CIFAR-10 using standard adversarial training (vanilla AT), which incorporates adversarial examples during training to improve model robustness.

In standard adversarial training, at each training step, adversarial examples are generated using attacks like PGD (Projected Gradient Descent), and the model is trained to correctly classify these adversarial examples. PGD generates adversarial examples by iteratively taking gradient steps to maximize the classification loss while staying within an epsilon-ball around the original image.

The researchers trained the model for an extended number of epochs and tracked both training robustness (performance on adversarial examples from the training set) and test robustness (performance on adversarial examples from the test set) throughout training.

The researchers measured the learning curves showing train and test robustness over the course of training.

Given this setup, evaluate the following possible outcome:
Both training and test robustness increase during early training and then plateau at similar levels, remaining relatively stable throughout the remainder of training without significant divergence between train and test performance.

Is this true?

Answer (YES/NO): NO